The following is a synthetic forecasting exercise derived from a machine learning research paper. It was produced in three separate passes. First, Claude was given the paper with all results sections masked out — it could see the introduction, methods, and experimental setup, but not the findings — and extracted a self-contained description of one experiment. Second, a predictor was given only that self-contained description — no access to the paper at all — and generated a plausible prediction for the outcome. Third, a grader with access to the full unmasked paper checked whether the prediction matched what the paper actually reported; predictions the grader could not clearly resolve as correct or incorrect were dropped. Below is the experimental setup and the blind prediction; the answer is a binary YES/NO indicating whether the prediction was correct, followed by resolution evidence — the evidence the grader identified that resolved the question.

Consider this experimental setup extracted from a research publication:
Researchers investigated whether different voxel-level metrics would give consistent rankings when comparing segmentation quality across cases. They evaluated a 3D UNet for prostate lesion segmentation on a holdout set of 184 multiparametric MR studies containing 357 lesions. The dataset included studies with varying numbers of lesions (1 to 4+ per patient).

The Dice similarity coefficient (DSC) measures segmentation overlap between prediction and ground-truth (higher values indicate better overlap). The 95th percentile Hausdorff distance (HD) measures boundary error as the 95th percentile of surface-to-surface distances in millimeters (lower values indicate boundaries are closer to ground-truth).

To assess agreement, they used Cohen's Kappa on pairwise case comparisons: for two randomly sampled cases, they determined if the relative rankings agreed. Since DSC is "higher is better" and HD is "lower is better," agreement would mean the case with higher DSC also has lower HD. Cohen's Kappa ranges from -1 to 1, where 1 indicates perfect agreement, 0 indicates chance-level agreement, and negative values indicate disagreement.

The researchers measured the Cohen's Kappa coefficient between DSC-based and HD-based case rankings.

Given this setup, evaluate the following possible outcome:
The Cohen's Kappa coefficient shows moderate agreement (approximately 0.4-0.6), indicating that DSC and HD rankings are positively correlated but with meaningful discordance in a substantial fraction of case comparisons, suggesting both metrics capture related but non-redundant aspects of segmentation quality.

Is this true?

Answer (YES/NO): YES